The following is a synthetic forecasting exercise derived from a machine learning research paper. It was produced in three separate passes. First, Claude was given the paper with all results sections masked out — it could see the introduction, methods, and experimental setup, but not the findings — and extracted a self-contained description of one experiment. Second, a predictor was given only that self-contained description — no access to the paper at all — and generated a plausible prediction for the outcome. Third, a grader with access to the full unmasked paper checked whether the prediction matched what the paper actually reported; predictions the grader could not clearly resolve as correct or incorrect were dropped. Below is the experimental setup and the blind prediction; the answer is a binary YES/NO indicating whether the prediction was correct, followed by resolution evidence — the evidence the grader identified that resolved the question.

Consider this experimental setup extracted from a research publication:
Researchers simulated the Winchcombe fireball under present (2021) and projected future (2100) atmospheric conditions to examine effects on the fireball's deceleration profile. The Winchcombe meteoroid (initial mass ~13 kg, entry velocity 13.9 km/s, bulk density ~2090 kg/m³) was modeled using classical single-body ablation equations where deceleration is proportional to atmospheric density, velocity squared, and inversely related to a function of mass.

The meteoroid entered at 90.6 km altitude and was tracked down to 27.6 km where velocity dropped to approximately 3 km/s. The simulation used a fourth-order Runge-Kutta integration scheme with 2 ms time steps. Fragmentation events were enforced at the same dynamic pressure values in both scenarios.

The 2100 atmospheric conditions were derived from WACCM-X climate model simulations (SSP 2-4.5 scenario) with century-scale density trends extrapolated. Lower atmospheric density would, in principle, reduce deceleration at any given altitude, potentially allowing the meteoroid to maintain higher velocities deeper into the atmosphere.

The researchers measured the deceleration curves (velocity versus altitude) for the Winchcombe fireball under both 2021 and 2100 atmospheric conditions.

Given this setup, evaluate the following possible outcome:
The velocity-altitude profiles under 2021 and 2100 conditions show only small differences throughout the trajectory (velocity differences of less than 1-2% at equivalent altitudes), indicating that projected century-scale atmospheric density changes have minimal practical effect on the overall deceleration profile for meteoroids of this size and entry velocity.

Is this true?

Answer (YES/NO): YES